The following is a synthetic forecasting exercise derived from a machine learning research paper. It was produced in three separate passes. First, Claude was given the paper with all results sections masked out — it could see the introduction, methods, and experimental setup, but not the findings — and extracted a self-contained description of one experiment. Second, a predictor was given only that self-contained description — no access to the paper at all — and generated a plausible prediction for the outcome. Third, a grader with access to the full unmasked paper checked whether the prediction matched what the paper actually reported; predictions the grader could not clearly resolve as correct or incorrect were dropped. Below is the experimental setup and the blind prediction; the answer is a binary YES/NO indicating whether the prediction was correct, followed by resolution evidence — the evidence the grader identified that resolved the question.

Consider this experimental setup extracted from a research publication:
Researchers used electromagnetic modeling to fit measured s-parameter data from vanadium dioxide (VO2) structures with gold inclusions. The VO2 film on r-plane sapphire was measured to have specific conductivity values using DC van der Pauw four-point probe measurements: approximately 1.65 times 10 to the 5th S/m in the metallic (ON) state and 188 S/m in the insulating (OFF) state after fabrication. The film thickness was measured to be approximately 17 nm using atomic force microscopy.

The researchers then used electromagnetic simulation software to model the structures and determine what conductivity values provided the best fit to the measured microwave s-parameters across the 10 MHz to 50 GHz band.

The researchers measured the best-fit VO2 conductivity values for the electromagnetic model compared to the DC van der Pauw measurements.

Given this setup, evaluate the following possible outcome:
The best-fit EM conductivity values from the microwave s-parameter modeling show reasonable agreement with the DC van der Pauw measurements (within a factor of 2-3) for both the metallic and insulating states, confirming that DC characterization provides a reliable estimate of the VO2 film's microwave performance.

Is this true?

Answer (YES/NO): YES